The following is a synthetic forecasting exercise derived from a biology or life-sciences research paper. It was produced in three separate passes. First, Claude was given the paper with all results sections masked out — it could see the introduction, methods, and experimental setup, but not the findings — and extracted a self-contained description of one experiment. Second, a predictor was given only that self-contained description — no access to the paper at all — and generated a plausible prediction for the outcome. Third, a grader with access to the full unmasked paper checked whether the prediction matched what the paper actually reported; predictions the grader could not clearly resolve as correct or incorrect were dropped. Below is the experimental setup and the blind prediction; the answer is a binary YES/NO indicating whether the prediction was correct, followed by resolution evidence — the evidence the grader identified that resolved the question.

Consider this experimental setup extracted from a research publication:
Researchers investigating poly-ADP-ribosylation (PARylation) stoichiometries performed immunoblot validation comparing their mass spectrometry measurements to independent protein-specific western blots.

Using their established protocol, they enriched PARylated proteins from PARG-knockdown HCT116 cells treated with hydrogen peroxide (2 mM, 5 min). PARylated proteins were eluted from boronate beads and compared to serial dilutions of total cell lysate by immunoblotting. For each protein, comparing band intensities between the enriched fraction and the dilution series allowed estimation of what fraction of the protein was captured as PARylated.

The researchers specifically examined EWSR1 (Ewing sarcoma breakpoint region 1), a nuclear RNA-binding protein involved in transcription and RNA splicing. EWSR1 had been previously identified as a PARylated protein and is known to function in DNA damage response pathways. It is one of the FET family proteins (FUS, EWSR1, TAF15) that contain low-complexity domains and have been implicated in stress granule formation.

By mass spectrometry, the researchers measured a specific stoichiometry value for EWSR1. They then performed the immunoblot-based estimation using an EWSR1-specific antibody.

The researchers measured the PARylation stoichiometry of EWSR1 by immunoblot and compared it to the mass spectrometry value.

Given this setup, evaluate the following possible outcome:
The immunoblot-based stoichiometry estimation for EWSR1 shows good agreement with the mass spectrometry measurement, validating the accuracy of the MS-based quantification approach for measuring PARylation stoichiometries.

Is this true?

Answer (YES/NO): YES